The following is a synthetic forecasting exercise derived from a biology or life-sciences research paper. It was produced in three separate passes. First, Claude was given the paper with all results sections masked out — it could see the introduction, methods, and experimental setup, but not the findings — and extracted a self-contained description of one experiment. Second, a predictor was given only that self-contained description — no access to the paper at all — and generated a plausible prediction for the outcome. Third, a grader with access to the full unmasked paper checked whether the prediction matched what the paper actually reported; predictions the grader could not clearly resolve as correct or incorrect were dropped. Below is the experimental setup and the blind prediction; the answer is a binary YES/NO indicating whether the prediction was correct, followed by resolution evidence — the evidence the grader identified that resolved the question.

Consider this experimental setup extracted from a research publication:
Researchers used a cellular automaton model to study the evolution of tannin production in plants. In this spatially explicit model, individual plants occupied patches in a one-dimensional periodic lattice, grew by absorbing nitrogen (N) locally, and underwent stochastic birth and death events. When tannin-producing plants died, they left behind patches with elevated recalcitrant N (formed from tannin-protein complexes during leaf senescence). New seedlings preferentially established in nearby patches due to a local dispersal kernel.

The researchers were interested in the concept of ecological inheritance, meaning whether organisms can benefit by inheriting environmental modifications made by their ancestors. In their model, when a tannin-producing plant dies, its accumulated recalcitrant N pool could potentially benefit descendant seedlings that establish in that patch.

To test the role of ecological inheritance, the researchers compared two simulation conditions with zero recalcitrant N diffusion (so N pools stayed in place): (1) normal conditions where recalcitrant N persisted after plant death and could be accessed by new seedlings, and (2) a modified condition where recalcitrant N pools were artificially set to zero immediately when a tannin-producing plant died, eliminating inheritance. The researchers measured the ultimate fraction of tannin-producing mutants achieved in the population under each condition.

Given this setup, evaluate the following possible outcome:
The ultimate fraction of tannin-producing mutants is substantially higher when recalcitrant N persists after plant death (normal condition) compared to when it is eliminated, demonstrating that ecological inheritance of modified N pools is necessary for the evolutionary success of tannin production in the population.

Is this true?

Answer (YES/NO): NO